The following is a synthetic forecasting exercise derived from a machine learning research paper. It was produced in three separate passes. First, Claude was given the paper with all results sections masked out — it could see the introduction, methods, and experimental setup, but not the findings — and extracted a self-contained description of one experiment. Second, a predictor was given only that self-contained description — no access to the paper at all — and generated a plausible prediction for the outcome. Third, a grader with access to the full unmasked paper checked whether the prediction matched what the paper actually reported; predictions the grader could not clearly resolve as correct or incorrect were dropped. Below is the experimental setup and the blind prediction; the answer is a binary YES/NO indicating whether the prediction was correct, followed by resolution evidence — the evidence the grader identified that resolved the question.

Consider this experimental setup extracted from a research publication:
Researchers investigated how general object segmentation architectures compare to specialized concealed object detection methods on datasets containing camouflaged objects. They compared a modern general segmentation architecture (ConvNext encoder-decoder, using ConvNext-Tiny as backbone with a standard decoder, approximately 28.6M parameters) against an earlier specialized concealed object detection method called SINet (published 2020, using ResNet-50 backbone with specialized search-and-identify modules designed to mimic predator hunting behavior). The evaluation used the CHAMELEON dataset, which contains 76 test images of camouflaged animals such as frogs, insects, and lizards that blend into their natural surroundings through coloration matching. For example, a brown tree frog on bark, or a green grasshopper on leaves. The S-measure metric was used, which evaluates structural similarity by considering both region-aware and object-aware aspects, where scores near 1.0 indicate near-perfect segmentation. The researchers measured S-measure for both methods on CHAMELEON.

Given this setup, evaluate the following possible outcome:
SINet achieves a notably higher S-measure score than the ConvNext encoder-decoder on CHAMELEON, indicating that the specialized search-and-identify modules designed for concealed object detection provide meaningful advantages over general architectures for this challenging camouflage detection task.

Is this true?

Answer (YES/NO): YES